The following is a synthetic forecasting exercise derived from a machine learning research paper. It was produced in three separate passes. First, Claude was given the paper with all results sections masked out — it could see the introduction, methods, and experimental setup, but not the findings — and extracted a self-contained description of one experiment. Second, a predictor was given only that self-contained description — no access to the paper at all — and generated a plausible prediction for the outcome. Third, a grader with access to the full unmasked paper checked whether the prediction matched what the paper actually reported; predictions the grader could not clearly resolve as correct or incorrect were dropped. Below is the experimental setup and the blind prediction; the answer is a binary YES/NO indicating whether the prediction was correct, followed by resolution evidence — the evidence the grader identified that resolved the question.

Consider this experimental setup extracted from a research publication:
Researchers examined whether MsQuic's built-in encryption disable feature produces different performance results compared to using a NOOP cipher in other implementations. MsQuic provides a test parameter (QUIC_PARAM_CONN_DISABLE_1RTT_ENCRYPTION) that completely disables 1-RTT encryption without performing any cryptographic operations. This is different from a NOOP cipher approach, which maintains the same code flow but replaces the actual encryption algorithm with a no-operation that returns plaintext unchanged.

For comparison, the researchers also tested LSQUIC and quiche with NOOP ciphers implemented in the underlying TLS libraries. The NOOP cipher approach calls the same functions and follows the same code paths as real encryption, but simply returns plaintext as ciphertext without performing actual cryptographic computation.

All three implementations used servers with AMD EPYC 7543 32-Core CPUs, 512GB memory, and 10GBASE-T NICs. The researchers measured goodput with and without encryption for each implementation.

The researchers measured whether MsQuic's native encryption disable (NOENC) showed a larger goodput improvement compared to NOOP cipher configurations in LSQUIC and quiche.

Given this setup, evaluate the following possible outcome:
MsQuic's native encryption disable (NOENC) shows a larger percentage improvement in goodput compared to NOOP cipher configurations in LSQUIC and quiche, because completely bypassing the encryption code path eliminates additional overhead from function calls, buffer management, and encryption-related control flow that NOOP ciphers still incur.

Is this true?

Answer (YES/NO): YES